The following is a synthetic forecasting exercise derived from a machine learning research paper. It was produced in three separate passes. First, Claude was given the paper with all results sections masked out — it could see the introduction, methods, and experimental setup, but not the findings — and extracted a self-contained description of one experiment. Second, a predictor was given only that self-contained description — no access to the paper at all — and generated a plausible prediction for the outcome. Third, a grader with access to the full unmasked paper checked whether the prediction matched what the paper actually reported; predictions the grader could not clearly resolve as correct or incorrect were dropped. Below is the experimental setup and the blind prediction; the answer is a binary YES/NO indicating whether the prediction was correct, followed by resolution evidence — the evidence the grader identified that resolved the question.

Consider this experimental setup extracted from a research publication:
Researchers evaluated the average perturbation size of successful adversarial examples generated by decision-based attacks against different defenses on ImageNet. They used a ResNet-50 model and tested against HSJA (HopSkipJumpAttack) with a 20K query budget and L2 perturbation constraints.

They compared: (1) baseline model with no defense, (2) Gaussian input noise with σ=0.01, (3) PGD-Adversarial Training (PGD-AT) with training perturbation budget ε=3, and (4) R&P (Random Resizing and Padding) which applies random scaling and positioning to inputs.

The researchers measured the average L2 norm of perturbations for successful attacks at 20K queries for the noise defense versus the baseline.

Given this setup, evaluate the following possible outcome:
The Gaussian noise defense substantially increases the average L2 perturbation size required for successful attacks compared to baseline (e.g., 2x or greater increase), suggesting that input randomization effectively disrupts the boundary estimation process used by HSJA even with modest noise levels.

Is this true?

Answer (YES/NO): YES